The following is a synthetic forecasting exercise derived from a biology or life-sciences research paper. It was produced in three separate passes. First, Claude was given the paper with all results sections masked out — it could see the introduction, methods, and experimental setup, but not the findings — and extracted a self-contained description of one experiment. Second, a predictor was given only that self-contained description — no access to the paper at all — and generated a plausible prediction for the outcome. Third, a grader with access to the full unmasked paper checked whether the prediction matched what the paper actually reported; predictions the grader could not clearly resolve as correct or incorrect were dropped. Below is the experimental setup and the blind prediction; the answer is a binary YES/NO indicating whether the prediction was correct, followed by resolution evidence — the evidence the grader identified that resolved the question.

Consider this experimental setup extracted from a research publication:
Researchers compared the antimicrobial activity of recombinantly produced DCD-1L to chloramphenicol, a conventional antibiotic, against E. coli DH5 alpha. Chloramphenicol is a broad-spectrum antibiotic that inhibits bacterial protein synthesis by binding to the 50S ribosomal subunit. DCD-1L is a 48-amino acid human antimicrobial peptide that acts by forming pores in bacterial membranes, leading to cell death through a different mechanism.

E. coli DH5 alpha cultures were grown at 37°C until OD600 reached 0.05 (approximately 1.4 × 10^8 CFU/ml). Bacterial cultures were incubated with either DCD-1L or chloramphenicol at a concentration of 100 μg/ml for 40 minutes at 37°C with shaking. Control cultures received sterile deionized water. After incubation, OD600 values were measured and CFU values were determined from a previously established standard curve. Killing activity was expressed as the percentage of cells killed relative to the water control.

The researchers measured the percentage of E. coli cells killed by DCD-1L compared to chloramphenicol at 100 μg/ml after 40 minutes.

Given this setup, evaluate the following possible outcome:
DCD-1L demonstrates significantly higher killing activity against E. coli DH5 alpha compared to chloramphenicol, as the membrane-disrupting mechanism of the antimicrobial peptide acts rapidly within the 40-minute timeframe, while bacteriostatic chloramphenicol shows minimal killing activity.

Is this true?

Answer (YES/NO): NO